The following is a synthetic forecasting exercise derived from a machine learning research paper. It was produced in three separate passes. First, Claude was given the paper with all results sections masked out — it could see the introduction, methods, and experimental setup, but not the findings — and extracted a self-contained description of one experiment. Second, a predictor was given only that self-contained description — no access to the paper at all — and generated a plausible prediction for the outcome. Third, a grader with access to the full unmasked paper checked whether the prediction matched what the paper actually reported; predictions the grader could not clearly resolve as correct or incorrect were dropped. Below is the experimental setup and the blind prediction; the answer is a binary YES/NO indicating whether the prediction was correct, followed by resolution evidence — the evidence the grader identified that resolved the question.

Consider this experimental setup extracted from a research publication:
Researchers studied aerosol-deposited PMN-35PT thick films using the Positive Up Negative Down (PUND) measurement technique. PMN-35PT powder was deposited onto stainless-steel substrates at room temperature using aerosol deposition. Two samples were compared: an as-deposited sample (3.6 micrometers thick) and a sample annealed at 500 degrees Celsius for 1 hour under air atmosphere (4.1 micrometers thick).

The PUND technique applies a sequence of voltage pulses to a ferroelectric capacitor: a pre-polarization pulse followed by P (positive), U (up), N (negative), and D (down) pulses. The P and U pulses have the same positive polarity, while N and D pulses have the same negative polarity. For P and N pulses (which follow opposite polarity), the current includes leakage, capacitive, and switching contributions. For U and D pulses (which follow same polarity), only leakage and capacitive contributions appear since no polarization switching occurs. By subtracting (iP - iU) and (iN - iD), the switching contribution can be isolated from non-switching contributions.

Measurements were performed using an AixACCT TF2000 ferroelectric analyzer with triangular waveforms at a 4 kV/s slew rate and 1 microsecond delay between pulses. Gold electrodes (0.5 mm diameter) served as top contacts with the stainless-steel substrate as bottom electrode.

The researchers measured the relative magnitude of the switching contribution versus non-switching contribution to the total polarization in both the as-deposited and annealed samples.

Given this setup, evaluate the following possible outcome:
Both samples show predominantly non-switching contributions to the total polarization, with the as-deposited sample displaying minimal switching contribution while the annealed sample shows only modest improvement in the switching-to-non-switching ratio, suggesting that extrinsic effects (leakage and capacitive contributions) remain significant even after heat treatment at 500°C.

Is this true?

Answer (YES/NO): NO